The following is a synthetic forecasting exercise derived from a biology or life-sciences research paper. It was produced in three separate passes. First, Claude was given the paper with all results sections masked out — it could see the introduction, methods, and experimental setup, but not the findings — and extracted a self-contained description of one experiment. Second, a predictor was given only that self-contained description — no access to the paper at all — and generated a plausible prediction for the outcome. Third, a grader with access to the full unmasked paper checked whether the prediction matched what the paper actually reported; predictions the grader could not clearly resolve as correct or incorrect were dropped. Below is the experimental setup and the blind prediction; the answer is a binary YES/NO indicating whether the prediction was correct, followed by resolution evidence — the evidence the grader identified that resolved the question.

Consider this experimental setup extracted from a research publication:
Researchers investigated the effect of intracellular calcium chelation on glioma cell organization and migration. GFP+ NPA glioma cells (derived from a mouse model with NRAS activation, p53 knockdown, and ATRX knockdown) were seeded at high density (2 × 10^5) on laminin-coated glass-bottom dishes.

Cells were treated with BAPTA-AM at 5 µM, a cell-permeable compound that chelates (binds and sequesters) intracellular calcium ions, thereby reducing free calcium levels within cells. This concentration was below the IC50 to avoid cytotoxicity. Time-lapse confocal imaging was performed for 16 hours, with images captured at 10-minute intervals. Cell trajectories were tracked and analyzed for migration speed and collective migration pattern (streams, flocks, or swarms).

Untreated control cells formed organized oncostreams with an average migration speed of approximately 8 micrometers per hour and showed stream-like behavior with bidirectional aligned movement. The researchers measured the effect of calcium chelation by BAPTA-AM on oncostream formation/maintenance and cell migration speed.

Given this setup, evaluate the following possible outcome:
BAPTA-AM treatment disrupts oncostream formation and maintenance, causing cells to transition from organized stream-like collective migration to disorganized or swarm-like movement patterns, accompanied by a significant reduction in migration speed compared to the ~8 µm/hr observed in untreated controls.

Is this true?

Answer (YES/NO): YES